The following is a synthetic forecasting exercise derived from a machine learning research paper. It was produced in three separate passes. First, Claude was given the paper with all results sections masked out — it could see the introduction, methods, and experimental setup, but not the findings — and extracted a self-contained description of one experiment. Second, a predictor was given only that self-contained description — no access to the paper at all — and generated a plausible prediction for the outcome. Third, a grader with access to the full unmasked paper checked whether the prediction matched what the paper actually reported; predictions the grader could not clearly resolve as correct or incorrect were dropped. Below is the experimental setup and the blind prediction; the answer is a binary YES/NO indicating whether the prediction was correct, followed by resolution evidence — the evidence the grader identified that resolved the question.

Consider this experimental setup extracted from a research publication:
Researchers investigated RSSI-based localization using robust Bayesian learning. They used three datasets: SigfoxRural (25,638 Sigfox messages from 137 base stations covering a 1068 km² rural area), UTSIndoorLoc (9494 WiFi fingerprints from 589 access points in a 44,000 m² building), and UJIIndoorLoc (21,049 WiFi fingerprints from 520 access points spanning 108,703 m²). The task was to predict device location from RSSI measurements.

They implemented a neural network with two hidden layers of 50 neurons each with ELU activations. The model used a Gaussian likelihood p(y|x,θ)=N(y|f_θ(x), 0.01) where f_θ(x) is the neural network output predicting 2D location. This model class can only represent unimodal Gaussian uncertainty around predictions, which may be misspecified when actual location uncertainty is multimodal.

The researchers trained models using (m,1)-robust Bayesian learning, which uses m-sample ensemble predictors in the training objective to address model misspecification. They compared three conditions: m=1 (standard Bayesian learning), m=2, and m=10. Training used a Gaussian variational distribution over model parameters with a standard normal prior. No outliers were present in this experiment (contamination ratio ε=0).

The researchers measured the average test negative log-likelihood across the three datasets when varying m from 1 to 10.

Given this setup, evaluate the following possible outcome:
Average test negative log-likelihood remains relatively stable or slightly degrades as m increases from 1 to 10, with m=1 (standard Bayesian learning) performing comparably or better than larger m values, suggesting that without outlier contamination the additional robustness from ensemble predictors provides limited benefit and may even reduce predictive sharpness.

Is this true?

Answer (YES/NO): NO